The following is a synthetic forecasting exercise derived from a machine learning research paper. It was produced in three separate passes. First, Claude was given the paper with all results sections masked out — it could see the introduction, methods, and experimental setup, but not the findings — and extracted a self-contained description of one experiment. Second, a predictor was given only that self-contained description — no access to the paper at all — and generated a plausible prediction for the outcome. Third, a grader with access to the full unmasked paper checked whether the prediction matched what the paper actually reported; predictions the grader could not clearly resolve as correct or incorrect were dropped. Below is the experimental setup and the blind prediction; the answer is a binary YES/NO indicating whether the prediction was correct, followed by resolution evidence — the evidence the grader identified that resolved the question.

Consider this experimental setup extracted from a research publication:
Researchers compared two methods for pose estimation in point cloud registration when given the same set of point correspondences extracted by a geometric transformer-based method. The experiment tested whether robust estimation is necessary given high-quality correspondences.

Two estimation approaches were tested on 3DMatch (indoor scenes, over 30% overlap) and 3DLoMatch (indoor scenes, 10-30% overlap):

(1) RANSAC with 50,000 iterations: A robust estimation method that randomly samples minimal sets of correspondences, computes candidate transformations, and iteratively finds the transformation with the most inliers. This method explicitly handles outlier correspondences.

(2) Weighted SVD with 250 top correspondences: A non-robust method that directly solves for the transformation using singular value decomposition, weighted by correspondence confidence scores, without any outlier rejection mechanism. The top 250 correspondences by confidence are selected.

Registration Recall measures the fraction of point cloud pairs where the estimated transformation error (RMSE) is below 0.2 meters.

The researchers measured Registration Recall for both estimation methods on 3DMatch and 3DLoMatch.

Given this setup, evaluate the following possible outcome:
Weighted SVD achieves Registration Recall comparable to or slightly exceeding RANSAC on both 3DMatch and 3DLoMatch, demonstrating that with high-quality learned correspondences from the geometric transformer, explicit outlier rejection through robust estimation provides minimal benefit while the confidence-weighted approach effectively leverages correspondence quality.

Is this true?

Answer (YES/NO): NO